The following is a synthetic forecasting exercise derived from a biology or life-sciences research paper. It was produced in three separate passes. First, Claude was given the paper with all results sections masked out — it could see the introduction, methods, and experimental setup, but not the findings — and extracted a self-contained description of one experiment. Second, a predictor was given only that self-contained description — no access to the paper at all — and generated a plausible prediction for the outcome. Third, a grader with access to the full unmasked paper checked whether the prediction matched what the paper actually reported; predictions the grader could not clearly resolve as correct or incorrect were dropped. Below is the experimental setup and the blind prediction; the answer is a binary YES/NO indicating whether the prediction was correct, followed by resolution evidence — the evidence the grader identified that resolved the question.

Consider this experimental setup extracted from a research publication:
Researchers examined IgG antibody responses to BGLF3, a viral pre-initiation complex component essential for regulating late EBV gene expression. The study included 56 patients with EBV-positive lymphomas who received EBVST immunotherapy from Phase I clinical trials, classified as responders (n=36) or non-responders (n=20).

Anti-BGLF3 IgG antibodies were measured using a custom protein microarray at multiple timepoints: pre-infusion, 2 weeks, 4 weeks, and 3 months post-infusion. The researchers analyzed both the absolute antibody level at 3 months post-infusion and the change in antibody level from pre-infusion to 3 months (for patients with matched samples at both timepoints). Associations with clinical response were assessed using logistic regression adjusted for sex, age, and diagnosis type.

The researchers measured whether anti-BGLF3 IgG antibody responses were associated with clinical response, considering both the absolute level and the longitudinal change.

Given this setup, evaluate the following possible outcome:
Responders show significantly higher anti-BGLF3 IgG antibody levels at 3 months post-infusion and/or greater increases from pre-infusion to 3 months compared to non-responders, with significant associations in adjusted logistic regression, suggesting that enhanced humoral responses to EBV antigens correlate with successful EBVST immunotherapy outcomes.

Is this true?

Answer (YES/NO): NO